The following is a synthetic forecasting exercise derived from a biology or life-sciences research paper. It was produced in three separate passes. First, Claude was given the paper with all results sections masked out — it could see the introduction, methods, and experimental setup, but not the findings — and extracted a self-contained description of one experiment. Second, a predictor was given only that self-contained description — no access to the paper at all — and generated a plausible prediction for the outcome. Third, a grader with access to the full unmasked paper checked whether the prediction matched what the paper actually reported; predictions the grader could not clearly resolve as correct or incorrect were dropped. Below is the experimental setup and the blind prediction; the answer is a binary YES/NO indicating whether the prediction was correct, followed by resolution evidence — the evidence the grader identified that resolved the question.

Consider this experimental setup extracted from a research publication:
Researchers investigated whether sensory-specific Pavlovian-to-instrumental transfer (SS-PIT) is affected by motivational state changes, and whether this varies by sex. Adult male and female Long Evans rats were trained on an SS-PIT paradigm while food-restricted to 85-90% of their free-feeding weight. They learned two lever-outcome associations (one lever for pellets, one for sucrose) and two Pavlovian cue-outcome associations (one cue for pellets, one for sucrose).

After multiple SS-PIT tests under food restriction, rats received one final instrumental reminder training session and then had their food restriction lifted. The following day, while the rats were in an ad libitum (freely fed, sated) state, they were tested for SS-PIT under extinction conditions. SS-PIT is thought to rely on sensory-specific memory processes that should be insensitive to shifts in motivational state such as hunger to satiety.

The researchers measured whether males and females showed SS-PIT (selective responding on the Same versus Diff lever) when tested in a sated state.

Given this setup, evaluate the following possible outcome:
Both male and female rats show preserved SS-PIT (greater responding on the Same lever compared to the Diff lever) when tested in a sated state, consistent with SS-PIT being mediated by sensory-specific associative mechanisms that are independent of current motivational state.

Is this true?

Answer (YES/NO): NO